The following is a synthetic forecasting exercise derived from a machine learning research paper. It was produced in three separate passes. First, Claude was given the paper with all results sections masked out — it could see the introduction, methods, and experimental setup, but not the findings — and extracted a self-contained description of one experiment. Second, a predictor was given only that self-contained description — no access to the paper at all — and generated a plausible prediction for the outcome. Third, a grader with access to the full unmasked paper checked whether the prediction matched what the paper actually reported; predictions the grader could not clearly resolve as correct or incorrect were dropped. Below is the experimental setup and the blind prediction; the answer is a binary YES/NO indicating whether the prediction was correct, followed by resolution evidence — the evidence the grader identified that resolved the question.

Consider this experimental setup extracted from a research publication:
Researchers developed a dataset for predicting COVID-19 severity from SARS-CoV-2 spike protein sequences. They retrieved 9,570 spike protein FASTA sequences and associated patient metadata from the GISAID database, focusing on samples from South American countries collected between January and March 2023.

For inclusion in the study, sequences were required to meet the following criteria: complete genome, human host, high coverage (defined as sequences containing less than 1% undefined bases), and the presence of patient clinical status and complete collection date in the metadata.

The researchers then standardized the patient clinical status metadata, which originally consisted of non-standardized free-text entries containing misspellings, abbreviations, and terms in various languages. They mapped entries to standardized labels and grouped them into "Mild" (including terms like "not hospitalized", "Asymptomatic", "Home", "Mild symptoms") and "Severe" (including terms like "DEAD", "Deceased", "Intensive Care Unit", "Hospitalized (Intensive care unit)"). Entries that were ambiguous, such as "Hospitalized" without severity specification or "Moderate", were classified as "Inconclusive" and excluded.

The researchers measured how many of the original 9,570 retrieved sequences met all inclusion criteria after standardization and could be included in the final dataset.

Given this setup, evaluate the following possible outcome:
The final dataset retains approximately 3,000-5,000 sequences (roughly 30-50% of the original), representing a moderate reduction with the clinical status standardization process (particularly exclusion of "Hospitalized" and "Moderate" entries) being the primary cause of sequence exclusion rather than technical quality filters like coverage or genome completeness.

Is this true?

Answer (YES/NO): YES